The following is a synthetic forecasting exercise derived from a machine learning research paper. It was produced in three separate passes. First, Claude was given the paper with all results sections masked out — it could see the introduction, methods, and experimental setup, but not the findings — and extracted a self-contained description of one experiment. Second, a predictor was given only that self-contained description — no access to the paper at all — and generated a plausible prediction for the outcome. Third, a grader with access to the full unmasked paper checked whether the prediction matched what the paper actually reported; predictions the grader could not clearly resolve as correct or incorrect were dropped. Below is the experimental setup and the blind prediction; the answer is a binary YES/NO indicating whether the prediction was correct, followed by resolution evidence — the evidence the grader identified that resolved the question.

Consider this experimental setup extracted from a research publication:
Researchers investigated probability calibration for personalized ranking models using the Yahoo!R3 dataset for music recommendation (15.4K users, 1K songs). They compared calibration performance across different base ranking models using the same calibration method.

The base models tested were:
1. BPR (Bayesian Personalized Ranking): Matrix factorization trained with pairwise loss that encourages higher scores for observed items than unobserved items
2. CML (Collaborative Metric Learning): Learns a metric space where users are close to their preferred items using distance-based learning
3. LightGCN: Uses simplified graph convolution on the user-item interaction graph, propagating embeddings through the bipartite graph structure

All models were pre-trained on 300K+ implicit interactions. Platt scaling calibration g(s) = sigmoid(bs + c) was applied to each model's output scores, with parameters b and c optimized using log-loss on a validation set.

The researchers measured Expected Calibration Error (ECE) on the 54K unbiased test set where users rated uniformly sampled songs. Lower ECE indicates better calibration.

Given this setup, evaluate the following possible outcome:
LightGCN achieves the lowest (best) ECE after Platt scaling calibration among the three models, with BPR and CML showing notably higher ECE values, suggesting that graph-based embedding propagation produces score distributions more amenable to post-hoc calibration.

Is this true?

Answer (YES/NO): YES